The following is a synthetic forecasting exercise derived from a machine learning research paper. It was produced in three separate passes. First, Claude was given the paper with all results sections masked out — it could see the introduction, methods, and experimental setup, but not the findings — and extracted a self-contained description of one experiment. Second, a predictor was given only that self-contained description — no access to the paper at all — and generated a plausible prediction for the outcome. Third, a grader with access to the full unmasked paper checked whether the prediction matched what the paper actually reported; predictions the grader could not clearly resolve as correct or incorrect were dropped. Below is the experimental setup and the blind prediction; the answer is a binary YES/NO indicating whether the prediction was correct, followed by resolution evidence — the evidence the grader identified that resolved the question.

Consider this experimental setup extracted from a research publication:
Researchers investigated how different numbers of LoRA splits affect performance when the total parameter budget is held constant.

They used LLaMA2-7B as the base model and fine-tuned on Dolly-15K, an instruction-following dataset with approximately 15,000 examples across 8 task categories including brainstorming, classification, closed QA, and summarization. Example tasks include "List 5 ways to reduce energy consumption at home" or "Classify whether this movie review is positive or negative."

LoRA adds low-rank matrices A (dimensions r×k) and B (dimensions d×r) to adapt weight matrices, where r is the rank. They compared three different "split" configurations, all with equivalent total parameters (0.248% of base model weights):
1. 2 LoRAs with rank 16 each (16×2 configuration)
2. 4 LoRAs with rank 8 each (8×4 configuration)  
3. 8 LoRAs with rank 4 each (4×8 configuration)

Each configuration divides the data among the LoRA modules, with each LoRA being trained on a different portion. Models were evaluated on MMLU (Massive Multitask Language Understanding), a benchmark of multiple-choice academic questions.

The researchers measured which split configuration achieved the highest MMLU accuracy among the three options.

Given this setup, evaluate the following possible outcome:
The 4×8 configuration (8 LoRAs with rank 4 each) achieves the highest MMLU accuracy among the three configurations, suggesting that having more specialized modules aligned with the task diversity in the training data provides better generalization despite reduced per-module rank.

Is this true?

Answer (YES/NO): NO